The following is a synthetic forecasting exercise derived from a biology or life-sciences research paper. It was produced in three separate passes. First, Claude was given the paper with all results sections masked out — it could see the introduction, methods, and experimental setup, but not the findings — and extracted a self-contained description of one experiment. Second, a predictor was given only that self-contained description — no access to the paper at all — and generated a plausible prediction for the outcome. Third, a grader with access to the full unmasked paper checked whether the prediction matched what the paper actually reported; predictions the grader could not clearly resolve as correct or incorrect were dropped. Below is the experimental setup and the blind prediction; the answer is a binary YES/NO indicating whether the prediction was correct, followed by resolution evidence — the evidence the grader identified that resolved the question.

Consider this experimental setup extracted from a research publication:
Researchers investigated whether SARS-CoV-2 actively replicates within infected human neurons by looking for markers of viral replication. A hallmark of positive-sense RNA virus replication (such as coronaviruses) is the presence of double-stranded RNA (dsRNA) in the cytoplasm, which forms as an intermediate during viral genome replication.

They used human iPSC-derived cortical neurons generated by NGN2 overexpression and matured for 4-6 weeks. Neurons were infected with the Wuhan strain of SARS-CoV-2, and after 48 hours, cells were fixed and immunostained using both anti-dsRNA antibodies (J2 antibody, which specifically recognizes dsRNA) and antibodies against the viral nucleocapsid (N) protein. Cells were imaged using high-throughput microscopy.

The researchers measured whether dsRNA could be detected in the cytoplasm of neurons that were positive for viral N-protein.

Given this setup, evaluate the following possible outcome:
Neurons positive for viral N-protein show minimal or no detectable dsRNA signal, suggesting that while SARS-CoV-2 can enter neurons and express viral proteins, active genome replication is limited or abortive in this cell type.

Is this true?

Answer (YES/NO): NO